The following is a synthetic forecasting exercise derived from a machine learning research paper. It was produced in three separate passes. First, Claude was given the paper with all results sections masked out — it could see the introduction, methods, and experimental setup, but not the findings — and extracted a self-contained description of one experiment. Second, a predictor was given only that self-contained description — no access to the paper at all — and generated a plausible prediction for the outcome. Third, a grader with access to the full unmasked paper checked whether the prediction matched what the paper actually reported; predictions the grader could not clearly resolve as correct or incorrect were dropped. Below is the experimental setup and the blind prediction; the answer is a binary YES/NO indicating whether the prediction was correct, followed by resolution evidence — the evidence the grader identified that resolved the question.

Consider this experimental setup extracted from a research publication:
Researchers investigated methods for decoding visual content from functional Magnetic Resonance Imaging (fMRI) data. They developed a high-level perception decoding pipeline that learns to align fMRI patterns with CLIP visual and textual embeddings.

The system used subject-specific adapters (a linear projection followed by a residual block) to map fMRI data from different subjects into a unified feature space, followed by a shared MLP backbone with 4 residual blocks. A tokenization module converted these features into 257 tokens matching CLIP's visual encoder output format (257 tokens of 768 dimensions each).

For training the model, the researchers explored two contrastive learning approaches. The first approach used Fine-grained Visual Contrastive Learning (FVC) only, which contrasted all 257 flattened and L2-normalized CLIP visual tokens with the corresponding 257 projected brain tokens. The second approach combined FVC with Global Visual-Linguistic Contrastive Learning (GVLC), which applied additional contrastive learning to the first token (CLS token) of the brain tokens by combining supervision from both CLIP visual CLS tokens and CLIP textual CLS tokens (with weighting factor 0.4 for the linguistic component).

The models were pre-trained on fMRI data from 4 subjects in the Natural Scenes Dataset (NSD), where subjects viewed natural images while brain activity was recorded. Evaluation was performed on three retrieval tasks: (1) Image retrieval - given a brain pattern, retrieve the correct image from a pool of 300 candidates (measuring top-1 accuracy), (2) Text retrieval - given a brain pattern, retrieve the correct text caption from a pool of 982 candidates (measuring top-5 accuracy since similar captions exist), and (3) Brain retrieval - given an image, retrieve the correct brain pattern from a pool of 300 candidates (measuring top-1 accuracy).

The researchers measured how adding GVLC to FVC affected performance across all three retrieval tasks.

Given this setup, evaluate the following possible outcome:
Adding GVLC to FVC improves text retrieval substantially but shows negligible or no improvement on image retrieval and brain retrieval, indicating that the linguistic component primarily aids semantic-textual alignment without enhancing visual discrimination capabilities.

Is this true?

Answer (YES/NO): YES